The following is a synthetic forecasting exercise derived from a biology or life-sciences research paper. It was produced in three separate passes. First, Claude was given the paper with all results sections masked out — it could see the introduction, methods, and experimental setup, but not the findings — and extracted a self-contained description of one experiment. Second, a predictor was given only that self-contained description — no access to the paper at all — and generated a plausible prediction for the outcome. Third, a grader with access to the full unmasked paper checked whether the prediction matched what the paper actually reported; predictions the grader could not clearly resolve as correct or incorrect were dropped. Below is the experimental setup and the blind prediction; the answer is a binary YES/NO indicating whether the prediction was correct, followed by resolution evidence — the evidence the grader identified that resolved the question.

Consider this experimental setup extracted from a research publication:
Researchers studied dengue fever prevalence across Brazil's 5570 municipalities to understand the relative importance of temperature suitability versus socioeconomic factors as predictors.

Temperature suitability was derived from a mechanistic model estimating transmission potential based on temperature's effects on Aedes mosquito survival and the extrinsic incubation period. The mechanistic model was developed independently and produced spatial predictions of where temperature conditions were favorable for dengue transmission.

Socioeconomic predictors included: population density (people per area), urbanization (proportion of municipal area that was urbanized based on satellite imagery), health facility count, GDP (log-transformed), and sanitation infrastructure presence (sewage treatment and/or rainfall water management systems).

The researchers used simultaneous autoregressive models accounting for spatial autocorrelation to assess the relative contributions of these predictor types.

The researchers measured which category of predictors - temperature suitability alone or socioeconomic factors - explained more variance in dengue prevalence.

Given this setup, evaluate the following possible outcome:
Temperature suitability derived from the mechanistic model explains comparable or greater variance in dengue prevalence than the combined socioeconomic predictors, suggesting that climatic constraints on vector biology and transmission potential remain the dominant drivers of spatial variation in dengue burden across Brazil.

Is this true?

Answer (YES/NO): NO